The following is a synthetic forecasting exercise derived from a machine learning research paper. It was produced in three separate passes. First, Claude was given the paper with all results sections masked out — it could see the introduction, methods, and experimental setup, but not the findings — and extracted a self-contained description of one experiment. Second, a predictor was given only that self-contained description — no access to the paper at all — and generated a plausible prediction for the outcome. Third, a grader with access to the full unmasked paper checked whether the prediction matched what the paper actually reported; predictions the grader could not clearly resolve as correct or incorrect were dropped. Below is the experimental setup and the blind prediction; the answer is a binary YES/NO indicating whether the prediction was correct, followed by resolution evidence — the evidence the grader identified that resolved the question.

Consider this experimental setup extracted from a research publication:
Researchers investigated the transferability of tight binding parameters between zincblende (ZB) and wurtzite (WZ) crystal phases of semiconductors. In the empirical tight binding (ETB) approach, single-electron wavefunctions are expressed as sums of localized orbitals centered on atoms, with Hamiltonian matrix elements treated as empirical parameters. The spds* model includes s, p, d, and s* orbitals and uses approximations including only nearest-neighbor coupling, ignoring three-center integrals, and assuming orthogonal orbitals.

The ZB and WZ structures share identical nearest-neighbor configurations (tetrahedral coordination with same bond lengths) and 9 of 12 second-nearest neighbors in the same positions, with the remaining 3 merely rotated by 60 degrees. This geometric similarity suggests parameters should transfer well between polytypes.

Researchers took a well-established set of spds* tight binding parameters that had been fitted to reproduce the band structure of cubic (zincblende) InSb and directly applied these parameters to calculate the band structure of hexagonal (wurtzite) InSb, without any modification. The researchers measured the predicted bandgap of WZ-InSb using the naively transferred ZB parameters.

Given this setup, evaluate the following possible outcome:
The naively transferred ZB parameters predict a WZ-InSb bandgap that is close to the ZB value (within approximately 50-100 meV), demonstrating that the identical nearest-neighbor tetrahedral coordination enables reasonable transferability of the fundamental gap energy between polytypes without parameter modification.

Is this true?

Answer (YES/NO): NO